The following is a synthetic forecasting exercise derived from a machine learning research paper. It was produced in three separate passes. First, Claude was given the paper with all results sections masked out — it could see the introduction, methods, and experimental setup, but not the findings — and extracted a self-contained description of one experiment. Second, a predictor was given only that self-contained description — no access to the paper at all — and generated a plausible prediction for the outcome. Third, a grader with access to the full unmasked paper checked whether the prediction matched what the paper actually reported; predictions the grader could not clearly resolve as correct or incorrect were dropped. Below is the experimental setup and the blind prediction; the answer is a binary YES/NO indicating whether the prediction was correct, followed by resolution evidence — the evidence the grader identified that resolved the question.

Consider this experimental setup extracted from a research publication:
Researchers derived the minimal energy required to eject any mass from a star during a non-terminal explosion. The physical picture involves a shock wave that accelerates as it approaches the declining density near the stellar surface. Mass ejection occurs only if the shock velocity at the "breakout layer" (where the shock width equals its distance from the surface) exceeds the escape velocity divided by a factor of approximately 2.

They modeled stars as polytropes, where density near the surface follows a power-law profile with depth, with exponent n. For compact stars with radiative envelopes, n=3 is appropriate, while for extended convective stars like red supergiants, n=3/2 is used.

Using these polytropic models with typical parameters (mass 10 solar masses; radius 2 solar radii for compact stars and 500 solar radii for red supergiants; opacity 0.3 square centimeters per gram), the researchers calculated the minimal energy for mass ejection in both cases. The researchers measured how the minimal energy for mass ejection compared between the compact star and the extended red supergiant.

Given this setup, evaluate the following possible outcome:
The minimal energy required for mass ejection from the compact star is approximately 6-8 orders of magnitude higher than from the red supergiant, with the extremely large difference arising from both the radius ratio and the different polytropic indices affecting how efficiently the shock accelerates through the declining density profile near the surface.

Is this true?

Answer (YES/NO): NO